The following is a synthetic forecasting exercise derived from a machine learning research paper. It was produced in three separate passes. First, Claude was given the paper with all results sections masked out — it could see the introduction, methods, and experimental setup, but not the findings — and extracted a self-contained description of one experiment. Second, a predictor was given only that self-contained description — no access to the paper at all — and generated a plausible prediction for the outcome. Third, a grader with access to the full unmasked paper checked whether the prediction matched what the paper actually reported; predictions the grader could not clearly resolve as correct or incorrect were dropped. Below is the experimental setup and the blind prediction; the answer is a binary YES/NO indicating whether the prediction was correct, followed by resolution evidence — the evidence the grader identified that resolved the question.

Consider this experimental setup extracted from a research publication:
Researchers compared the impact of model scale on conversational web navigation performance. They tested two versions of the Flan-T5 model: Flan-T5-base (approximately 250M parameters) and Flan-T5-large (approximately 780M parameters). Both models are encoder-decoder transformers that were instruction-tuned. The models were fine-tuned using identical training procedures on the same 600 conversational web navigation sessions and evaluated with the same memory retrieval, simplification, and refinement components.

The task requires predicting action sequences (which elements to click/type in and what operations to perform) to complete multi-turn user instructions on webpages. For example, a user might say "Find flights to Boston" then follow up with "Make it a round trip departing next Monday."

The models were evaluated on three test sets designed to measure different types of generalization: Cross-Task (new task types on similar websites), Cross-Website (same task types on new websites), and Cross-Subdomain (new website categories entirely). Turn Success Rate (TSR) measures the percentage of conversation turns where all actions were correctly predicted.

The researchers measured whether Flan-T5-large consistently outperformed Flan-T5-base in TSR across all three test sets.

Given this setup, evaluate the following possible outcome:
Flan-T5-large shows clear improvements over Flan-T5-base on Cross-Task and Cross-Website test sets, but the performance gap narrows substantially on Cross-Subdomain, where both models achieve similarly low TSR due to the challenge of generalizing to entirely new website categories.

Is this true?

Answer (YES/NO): NO